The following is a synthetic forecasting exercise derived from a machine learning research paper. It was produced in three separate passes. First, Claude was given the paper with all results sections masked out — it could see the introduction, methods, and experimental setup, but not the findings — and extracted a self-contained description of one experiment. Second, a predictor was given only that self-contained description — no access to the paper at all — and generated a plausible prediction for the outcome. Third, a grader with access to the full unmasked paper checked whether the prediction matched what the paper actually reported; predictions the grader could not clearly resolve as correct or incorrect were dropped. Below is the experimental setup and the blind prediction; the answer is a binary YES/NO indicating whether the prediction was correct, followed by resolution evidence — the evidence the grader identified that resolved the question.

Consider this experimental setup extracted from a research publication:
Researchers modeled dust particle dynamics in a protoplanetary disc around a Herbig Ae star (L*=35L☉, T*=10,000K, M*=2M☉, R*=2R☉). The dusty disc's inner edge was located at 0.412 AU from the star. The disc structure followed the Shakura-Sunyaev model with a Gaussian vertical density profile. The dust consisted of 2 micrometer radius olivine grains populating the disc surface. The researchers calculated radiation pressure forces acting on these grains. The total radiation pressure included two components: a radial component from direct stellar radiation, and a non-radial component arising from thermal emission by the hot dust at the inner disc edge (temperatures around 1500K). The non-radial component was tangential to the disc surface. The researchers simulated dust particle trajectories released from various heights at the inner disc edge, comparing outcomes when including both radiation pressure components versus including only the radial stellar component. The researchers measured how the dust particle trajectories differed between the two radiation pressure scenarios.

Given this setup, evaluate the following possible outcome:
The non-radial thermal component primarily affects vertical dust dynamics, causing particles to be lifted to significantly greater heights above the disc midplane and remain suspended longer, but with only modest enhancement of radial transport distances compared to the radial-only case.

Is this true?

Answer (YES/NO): NO